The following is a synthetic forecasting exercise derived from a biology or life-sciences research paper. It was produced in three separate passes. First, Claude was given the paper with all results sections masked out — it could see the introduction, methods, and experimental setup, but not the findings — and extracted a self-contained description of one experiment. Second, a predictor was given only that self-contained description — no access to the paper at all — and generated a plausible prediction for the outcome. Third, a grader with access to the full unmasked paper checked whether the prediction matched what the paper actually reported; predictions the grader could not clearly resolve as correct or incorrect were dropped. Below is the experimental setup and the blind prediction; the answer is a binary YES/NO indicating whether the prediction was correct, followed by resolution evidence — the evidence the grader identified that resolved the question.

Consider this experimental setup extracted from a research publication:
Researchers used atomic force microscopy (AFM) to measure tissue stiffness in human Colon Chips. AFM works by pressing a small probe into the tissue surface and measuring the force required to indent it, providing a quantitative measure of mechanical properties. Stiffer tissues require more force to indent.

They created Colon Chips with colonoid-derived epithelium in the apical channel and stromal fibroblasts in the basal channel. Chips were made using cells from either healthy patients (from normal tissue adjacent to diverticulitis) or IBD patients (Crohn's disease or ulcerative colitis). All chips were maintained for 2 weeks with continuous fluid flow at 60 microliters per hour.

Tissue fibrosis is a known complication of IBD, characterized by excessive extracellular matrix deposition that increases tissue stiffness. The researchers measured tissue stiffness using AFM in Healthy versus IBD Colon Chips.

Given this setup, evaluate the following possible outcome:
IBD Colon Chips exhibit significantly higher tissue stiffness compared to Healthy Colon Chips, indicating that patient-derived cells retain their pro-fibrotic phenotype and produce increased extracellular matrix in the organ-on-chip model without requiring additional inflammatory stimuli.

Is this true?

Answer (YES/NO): NO